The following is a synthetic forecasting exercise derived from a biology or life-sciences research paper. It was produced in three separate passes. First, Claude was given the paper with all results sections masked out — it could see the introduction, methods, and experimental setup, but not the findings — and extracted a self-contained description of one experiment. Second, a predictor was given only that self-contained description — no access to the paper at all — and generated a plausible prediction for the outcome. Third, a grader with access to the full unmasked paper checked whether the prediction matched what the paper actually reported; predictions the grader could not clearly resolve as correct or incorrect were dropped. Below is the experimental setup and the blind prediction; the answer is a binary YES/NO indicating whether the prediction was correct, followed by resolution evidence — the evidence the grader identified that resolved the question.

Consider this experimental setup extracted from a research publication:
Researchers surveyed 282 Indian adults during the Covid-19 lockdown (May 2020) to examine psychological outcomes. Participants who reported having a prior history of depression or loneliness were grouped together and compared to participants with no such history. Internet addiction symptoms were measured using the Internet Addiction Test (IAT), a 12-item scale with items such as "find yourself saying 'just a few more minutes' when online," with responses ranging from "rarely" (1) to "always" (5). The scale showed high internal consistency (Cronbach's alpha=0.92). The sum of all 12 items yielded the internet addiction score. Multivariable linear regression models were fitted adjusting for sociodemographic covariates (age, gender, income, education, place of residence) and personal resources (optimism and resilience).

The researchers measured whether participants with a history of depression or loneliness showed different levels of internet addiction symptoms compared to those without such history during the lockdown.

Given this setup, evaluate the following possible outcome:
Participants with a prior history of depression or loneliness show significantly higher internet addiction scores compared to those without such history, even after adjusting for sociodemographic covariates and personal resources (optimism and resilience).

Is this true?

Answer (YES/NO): YES